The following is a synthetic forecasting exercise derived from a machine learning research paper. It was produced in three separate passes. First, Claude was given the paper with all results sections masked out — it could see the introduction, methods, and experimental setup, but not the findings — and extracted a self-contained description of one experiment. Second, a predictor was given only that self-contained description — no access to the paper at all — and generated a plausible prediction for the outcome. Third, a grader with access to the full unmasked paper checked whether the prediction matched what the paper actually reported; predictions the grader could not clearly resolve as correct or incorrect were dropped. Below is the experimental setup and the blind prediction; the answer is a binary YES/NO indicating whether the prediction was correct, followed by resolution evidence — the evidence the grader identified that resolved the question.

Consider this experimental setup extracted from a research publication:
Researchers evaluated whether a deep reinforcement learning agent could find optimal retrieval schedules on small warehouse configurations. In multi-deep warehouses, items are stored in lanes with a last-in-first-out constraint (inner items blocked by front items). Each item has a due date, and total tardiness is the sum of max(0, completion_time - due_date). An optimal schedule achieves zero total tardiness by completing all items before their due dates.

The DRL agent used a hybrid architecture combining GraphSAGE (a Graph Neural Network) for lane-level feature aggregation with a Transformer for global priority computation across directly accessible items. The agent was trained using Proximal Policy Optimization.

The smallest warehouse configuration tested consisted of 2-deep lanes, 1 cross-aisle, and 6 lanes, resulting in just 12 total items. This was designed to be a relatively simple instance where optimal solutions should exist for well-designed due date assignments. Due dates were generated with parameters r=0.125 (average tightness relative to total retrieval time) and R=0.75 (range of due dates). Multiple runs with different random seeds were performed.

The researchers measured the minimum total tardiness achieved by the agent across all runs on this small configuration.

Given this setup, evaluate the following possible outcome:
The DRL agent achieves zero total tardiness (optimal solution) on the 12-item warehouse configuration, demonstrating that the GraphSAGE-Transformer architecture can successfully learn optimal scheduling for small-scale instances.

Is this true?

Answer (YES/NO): YES